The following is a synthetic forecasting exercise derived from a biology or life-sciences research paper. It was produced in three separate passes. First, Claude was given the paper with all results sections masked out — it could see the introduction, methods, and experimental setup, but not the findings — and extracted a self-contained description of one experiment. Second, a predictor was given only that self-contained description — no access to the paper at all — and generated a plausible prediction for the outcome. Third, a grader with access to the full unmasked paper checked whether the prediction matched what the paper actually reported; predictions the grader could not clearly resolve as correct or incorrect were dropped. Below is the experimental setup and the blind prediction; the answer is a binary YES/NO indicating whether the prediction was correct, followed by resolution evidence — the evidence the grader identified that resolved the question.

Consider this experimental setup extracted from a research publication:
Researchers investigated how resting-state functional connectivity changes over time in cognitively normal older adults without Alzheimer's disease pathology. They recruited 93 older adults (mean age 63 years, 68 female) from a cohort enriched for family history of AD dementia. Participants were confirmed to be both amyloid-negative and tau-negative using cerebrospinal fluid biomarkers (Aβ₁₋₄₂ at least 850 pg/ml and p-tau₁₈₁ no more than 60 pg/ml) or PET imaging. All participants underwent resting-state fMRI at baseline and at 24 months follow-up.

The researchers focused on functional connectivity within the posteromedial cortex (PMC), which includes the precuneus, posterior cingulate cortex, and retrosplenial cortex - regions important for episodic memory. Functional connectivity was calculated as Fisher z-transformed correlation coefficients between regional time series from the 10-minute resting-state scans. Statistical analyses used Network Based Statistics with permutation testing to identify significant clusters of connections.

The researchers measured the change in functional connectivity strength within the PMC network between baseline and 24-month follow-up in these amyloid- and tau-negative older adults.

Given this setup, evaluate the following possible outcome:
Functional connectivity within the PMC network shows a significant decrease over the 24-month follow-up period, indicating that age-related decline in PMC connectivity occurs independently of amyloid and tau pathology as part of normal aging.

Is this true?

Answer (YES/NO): YES